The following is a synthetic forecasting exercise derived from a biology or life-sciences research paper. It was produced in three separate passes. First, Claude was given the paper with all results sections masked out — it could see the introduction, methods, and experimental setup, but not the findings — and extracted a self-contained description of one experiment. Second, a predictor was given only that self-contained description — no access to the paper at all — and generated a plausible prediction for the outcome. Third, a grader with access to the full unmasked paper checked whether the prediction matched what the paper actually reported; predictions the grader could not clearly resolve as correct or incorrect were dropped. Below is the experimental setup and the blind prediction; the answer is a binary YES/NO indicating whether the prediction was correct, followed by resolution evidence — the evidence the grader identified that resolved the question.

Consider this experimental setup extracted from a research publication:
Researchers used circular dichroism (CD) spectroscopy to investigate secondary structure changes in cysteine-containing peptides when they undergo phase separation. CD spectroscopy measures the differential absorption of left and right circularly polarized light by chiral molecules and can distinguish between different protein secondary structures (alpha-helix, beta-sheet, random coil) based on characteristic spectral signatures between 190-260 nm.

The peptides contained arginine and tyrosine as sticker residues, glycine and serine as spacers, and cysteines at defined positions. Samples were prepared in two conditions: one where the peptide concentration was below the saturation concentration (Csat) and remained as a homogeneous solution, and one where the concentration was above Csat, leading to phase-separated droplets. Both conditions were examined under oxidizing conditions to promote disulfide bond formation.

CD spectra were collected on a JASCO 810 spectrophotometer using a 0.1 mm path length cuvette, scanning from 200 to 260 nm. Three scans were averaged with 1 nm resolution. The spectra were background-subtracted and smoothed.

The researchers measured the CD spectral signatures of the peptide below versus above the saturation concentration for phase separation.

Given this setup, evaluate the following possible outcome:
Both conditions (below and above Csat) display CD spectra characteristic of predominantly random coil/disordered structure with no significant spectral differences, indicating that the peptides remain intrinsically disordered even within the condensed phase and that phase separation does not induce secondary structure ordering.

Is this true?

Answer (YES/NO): NO